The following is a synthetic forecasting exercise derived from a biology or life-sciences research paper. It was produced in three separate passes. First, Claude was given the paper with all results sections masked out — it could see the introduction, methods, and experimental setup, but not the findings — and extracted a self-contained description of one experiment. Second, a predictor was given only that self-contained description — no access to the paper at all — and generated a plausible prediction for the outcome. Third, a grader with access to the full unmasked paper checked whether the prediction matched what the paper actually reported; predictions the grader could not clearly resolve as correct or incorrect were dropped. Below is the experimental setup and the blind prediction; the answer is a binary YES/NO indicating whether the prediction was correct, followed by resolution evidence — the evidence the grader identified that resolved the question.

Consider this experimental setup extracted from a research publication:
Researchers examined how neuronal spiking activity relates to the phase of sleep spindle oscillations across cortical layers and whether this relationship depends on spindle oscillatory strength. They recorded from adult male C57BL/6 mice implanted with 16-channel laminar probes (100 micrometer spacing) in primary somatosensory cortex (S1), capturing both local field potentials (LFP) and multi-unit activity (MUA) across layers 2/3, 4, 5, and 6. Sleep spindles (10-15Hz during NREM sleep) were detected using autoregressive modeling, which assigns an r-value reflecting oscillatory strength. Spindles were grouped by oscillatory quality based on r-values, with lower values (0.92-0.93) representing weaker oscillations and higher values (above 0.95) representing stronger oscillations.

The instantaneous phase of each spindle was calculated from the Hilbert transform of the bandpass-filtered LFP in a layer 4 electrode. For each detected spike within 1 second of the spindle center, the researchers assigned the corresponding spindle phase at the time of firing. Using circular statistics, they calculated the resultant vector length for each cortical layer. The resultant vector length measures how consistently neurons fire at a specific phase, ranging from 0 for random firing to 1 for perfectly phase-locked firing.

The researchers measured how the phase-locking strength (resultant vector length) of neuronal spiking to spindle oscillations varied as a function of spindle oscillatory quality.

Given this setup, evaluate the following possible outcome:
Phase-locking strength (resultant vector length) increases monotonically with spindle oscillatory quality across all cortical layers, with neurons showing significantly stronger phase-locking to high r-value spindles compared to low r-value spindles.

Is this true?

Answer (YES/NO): YES